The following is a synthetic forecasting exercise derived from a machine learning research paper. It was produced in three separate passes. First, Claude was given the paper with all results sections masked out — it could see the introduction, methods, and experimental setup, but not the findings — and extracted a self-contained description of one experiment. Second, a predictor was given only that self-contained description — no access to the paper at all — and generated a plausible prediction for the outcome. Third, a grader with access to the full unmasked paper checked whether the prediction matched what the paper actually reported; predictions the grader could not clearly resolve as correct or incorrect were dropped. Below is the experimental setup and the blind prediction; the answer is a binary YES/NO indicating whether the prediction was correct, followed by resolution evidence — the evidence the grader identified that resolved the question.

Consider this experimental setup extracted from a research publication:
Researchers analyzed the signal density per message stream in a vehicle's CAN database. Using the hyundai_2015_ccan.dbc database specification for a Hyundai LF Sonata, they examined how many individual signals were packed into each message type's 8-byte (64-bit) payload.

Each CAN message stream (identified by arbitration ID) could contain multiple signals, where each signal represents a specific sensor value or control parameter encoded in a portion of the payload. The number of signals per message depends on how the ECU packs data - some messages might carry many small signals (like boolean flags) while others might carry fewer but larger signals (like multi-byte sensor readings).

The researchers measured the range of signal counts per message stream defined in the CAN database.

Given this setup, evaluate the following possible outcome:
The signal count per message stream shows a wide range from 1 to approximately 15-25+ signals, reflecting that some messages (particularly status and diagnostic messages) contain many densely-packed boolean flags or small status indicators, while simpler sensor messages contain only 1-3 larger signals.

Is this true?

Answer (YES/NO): NO